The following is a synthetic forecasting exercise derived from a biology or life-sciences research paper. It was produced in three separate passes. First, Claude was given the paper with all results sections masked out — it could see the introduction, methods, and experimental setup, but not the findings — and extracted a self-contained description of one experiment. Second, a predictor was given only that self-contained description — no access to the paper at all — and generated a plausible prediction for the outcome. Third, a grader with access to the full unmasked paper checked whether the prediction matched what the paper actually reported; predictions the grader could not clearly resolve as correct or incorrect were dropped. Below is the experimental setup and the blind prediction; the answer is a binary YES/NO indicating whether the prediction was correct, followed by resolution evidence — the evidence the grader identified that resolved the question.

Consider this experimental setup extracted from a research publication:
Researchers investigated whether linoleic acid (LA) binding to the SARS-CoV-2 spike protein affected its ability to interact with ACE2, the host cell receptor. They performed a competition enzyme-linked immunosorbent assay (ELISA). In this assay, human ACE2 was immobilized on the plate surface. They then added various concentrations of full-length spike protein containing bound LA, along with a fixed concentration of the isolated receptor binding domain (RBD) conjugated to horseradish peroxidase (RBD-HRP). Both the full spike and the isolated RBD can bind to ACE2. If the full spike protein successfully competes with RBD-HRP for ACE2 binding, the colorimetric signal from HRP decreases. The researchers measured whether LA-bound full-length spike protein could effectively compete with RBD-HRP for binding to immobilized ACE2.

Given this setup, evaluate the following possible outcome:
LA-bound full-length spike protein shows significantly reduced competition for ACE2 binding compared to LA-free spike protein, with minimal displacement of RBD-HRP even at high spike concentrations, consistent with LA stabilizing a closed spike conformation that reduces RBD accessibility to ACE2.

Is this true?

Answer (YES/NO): NO